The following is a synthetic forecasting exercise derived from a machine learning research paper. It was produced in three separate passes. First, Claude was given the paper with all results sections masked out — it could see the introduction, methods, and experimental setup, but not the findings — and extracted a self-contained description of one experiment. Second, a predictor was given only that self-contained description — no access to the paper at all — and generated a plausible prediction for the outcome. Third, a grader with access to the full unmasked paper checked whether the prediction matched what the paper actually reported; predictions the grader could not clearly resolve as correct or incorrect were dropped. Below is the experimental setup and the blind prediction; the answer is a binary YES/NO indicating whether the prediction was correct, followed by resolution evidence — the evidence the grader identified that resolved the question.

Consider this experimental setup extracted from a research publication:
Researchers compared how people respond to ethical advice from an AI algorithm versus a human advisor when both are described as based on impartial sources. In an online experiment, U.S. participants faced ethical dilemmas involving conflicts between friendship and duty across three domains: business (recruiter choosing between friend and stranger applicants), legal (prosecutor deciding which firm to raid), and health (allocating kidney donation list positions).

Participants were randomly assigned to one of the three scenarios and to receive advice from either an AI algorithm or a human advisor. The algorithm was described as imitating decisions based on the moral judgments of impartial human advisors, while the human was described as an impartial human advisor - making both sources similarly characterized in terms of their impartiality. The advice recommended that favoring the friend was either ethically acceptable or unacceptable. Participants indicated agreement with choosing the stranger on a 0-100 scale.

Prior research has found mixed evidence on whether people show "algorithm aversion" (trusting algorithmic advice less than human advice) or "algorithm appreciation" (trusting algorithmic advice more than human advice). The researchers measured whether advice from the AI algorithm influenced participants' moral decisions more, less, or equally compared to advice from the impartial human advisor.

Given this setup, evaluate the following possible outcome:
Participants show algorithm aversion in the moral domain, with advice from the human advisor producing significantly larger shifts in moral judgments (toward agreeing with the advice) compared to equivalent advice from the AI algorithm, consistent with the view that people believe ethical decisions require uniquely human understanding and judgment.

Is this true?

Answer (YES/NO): NO